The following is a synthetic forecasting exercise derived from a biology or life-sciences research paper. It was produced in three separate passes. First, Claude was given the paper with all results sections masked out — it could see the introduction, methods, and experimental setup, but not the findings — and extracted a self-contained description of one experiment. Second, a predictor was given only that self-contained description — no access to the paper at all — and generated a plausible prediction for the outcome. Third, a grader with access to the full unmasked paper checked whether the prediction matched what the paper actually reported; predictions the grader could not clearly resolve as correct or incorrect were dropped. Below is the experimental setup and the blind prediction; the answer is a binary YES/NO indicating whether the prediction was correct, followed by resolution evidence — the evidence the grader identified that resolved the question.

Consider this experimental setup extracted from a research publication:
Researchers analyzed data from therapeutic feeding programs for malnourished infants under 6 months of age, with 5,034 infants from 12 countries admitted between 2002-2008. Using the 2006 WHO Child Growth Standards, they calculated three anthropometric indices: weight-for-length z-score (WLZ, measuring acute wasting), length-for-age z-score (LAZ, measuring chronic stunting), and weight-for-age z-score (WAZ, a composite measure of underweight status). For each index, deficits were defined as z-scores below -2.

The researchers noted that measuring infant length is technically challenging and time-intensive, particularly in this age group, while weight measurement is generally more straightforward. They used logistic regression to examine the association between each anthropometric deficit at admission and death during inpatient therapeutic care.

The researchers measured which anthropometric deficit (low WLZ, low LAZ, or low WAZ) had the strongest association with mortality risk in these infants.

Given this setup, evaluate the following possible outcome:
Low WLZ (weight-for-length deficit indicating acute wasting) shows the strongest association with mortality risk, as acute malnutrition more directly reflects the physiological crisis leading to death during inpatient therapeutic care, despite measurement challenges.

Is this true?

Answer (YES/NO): NO